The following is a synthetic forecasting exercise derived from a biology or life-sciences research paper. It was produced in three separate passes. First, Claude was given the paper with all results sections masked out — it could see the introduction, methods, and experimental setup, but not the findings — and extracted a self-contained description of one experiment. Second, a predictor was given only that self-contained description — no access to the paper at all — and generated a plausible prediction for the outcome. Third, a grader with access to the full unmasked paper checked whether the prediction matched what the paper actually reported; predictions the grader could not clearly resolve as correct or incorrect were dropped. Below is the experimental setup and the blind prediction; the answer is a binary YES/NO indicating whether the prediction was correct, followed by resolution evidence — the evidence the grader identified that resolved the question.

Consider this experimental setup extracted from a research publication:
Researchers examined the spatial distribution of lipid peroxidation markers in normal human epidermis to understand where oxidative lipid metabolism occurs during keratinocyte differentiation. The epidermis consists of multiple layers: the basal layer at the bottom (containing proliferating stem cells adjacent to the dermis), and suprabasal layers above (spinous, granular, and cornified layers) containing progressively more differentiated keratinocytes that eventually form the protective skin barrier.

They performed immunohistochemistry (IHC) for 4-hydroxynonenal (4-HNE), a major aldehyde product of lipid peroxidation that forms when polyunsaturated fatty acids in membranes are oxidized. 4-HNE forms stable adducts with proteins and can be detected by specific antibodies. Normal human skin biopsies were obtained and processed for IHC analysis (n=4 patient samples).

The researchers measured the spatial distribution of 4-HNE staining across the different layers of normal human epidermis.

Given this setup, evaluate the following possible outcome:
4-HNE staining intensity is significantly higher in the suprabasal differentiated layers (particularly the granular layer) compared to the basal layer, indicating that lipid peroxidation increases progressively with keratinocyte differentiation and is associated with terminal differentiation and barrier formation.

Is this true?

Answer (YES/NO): YES